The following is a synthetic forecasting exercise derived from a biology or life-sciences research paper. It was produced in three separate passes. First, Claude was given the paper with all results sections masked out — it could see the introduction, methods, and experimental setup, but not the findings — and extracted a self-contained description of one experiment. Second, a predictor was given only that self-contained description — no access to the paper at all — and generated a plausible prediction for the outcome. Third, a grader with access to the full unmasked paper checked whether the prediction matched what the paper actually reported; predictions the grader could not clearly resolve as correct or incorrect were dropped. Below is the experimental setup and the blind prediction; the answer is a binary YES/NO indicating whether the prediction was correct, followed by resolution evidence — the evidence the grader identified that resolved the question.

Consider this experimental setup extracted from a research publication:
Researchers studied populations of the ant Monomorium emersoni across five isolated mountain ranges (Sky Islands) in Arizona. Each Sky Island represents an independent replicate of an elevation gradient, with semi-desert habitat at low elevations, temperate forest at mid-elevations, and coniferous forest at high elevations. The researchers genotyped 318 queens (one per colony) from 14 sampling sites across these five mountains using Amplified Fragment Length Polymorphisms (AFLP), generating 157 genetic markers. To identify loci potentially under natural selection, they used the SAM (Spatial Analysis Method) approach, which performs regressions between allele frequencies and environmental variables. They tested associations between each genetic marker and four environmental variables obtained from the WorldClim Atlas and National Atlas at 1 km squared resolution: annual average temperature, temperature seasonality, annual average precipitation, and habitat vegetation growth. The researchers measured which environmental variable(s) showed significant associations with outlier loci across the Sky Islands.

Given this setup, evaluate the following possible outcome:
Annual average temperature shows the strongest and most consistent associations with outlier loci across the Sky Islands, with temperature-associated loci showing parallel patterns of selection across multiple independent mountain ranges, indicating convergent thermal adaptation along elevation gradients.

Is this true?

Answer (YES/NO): YES